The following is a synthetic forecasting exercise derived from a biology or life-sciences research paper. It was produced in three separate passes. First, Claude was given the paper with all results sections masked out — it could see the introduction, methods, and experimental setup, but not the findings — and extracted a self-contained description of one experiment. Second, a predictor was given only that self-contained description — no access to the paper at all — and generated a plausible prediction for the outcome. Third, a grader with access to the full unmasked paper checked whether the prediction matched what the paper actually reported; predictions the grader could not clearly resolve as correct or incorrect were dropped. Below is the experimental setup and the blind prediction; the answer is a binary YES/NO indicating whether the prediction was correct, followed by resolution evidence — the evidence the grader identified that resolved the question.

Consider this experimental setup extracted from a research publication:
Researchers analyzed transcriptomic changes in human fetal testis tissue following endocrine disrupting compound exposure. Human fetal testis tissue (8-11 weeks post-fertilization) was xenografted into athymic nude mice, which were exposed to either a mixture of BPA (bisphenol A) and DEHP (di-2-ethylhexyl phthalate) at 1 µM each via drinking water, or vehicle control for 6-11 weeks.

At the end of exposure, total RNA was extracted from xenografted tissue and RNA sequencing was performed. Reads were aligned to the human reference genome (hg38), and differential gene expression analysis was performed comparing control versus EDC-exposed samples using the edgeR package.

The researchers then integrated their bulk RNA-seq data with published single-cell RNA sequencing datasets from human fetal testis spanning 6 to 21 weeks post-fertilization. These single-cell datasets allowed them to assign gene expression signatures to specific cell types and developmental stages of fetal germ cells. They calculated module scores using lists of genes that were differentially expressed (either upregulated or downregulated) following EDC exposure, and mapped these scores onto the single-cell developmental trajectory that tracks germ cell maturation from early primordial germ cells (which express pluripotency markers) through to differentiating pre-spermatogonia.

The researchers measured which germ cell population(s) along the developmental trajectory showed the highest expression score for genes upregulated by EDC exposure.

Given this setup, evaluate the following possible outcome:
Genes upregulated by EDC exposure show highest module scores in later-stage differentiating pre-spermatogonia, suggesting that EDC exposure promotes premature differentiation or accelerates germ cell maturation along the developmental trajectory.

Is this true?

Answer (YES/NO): NO